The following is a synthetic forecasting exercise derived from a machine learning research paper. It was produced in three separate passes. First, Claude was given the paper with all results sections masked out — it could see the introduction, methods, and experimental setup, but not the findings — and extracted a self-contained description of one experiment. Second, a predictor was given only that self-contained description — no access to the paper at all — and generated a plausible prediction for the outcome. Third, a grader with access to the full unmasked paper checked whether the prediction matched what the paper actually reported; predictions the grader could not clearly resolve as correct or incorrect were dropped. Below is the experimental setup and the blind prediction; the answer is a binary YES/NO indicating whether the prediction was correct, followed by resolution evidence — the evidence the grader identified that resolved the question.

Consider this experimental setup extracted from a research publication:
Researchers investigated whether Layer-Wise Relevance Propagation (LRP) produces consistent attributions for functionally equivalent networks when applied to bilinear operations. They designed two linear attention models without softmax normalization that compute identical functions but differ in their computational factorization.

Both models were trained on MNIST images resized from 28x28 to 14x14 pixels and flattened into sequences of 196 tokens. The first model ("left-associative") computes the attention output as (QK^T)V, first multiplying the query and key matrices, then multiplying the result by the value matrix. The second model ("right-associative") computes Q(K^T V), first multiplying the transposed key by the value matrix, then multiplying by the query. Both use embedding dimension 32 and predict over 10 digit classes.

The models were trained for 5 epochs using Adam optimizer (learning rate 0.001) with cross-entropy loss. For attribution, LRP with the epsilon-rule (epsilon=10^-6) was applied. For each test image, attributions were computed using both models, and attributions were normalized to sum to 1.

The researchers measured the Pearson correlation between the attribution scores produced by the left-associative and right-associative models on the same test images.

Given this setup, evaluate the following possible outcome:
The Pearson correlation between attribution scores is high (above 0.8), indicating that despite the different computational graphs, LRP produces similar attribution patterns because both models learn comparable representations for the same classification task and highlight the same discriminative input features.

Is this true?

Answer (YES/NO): NO